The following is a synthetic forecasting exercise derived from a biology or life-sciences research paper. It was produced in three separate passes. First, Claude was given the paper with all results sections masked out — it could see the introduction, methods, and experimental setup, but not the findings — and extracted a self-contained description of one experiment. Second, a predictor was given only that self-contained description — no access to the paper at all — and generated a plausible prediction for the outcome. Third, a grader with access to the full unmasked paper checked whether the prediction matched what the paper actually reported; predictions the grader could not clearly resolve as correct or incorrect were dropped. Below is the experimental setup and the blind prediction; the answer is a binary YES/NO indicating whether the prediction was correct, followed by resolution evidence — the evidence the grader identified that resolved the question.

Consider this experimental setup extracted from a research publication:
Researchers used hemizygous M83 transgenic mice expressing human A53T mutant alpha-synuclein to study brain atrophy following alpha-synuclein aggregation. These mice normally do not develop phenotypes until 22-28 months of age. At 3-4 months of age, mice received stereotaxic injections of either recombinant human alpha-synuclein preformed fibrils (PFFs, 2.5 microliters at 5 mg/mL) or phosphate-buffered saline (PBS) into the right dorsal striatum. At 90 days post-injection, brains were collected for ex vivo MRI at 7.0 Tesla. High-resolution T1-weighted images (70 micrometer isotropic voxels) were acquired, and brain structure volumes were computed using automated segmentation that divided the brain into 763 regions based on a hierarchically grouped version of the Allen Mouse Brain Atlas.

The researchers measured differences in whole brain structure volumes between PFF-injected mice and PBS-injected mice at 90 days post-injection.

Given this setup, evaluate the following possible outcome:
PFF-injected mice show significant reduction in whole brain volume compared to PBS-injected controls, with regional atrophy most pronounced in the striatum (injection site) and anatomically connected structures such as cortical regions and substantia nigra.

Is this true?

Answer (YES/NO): NO